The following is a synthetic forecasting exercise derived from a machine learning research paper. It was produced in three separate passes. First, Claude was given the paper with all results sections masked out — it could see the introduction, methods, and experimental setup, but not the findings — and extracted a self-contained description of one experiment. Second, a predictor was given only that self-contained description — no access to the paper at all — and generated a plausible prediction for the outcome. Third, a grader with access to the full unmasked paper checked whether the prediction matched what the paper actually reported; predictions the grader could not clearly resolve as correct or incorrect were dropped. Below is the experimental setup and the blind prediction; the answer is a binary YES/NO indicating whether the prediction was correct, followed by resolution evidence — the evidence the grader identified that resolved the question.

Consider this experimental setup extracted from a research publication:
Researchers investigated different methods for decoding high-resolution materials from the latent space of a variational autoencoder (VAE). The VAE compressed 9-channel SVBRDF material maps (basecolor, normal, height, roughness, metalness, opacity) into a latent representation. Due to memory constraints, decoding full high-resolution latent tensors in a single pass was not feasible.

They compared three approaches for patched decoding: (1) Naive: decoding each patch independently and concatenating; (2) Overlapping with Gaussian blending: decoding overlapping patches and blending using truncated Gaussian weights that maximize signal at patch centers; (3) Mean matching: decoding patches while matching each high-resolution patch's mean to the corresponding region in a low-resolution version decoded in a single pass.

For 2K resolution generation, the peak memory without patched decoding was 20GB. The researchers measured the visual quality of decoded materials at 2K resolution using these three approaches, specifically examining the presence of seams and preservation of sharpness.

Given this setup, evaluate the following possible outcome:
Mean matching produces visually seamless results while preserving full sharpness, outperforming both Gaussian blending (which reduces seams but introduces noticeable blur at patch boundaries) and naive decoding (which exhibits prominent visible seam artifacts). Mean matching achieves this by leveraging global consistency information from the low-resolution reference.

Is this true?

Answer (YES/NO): YES